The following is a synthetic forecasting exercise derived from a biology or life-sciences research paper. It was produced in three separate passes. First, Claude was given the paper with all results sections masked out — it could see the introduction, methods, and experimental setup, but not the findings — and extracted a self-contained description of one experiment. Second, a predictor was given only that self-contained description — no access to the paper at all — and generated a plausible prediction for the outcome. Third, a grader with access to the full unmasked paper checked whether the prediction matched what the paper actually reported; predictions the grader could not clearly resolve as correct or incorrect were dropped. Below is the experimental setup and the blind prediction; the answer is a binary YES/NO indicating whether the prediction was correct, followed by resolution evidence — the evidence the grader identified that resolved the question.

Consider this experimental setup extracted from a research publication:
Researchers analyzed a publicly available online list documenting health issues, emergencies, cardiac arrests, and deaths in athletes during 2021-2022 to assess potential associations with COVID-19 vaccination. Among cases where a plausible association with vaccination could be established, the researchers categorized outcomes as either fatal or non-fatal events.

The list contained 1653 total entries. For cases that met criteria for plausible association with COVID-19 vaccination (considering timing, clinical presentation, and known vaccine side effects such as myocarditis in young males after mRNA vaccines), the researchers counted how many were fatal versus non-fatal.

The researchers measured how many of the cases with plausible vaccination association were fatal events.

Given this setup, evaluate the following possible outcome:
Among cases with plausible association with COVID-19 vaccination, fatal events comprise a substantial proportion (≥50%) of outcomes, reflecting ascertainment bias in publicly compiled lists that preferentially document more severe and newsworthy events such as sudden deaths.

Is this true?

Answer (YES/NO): NO